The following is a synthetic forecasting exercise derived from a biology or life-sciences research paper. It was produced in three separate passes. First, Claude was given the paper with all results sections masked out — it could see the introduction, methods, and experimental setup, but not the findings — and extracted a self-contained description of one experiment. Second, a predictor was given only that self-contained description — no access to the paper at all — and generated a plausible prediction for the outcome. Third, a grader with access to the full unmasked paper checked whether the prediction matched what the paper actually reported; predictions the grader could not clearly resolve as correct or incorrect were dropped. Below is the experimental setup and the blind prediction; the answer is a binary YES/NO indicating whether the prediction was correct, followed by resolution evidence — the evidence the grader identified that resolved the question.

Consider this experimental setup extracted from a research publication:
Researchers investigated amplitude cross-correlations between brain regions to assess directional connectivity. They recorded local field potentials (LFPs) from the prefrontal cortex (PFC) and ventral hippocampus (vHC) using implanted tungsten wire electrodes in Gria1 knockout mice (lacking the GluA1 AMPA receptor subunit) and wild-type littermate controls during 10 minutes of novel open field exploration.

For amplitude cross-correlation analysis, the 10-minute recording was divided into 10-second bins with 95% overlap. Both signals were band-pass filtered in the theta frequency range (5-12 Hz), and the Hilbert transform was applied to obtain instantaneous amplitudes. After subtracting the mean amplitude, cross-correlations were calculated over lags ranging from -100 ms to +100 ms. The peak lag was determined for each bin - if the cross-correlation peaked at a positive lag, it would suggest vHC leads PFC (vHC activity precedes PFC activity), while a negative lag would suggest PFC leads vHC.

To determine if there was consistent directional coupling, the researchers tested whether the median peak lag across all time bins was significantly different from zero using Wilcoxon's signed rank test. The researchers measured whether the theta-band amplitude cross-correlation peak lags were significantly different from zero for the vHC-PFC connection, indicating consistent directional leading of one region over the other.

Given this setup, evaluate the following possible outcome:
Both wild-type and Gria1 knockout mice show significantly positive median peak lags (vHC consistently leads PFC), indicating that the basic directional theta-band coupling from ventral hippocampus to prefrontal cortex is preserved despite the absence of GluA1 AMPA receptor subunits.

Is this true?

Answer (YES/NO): YES